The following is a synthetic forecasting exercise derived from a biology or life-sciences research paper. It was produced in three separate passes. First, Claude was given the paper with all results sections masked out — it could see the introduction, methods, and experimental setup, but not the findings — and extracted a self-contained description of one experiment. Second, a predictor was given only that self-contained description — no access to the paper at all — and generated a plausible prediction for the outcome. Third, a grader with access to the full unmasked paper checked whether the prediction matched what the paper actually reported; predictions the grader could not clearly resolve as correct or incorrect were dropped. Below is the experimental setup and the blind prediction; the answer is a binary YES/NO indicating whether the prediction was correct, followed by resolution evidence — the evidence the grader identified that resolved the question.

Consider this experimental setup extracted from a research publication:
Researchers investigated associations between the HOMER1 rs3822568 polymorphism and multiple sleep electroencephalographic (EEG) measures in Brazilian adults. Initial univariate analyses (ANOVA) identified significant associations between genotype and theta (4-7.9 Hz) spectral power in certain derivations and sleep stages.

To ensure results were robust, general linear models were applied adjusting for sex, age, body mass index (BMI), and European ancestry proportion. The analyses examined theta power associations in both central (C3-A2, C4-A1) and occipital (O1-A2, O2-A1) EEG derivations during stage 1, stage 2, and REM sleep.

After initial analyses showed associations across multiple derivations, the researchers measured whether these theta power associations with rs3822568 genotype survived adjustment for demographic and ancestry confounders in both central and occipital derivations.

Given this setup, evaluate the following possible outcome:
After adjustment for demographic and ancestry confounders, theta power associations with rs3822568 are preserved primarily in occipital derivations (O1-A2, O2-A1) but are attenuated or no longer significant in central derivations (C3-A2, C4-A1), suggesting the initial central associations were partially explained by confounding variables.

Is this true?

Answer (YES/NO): YES